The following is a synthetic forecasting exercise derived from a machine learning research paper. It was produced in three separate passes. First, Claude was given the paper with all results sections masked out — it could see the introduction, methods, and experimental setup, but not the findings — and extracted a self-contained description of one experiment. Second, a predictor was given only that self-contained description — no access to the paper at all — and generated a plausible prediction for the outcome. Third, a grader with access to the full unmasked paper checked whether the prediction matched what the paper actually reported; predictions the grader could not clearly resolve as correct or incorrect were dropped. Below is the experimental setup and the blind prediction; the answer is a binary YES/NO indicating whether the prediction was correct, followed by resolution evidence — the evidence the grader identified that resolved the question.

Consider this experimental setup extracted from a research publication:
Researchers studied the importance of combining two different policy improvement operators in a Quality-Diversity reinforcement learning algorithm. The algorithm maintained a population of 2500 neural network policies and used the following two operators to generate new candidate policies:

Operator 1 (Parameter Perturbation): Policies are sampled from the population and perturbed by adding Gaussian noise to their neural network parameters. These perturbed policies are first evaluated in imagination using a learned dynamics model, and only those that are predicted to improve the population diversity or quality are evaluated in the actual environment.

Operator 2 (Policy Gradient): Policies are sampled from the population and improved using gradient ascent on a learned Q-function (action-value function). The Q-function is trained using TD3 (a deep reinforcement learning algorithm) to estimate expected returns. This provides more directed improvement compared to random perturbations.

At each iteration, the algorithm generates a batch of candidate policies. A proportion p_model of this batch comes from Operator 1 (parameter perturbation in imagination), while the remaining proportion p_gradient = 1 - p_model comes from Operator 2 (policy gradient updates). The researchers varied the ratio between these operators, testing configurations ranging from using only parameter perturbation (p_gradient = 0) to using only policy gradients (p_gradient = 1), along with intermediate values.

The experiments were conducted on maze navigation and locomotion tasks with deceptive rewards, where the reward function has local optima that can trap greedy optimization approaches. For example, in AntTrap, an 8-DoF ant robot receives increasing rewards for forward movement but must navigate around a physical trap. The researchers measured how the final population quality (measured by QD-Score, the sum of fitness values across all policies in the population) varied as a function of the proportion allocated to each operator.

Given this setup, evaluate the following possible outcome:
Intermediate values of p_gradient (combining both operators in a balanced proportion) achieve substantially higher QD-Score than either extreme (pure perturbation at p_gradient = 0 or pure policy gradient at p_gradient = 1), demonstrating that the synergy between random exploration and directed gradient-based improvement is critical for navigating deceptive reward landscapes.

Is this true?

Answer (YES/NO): NO